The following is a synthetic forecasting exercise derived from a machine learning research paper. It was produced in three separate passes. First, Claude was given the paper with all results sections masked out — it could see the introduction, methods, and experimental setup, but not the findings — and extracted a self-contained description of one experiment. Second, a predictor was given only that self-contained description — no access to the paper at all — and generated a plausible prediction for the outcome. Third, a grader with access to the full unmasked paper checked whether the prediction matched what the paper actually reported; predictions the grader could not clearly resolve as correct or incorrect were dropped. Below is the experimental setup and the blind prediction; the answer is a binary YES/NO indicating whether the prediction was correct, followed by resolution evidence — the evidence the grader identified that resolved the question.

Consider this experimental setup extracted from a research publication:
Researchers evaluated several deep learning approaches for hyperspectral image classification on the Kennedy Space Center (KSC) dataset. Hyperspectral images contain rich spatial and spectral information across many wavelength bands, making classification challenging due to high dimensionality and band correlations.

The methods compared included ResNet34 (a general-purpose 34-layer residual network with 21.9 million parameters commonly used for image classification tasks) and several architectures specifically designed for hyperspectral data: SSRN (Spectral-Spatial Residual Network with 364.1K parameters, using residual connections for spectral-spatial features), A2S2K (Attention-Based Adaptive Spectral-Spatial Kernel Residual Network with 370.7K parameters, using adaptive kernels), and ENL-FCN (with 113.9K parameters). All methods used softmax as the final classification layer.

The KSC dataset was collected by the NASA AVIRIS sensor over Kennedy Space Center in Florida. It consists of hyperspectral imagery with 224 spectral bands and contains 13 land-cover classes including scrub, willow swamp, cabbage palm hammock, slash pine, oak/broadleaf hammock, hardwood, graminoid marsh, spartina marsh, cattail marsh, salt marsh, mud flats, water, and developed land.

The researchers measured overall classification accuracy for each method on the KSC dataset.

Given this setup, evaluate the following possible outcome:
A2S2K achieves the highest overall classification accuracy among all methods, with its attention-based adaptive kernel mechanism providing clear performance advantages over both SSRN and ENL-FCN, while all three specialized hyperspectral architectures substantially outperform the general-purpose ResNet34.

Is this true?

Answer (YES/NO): NO